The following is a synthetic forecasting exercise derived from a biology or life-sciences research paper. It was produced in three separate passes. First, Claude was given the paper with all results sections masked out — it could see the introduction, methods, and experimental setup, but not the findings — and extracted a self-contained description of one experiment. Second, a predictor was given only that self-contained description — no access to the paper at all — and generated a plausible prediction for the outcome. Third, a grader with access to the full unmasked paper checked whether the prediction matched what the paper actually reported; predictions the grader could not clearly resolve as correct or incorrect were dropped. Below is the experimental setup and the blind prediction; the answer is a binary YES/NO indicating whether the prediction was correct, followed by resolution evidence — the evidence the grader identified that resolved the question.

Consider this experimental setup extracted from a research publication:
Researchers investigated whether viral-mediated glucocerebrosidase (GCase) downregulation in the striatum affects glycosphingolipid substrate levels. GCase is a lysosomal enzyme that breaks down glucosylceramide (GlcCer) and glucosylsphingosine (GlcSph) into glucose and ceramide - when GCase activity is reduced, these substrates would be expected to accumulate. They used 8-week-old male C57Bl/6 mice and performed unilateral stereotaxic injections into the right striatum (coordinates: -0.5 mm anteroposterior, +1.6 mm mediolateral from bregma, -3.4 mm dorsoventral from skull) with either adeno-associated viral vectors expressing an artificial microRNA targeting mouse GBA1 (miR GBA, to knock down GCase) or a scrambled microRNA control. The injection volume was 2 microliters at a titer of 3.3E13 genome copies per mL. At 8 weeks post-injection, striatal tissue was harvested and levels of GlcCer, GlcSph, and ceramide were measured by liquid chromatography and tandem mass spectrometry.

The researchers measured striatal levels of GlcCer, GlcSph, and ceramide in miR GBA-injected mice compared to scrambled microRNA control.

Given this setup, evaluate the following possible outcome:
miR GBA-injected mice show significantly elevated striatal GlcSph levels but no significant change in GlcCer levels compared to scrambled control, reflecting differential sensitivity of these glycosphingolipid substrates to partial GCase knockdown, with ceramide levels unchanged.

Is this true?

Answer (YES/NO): NO